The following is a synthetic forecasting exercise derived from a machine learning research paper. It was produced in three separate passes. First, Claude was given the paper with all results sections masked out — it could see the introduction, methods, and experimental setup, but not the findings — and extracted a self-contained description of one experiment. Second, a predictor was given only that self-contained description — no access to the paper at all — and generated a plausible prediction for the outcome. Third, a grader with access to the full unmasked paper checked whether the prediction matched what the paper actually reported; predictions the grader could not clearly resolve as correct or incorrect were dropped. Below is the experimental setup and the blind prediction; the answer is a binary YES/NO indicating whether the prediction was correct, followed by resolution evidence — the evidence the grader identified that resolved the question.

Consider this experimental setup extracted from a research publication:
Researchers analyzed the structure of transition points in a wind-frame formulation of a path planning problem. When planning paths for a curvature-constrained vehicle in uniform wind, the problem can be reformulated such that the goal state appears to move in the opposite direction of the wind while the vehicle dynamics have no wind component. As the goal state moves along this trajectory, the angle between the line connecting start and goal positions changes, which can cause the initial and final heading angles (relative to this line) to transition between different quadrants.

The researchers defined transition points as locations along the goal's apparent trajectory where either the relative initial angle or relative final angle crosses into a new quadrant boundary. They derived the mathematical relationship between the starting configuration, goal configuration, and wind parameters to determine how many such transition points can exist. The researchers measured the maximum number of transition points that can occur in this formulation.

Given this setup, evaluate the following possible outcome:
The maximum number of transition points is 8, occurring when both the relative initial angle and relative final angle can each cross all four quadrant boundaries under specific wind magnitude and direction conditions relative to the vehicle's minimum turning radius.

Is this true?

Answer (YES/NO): NO